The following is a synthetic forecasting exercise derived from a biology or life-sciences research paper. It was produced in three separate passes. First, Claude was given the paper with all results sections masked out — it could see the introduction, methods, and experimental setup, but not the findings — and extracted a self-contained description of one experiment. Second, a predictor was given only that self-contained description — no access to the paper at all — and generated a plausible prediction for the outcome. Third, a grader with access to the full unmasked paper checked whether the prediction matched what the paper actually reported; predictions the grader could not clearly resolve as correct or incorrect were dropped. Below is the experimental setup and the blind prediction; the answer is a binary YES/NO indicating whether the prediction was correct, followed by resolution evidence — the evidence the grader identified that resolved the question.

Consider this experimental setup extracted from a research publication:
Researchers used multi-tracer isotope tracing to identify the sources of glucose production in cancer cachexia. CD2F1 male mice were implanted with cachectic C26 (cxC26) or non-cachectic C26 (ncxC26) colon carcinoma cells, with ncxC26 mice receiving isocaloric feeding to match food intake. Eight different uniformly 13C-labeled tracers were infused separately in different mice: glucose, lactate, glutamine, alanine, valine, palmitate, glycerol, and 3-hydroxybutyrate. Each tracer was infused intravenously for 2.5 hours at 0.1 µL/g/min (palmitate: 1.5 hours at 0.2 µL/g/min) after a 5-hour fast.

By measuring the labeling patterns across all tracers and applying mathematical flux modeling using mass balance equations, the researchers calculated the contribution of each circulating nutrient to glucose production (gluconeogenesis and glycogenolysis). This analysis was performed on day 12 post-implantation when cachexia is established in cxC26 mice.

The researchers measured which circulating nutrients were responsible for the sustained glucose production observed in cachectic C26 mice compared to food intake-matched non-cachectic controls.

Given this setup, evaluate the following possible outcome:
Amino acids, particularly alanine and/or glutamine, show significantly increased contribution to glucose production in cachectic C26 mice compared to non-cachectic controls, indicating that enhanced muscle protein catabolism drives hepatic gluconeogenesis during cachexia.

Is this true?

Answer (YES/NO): NO